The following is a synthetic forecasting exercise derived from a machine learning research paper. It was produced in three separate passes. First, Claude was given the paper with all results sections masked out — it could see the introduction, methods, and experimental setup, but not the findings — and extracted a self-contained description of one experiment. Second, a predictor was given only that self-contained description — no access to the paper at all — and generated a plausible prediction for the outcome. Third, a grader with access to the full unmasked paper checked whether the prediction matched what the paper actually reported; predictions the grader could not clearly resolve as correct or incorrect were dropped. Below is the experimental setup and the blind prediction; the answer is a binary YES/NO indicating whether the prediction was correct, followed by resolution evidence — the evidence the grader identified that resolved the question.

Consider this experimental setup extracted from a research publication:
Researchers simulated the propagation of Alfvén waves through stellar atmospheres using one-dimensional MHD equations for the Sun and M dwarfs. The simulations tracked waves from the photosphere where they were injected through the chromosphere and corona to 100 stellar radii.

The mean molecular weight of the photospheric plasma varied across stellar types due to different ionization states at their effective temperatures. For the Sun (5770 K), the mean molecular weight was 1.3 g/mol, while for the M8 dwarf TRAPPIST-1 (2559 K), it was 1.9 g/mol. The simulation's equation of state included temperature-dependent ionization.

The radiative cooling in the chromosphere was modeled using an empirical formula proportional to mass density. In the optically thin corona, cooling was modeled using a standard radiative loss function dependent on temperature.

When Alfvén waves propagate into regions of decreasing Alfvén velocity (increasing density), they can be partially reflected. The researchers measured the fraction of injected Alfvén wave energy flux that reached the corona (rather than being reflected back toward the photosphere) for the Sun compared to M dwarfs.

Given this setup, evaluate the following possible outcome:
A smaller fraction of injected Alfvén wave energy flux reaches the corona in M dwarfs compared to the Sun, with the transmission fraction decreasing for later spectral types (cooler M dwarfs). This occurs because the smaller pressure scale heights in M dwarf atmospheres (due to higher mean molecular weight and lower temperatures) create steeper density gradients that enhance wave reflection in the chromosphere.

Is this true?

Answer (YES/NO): NO